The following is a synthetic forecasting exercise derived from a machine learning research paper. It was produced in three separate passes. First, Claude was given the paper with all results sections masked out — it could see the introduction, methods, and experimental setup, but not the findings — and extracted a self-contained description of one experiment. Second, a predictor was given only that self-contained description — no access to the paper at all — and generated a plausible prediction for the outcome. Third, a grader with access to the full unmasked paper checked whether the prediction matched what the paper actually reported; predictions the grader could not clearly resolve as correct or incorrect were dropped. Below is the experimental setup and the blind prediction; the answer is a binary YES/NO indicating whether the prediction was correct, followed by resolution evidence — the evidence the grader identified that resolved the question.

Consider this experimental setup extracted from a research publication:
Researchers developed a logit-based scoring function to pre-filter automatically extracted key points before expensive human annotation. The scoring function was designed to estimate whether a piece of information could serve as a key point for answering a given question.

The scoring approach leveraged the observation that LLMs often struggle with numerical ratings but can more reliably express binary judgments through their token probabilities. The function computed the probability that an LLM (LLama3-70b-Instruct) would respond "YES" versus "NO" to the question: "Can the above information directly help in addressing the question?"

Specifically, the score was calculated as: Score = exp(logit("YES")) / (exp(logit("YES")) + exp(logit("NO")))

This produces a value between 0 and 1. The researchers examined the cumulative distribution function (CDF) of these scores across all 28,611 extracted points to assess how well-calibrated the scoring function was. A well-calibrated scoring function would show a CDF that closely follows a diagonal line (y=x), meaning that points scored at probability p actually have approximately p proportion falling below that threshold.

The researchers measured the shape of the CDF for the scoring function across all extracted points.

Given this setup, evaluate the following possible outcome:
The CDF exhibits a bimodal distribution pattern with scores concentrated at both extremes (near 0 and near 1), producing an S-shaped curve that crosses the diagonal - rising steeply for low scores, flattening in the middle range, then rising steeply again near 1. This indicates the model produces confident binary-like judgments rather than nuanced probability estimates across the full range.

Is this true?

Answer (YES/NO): NO